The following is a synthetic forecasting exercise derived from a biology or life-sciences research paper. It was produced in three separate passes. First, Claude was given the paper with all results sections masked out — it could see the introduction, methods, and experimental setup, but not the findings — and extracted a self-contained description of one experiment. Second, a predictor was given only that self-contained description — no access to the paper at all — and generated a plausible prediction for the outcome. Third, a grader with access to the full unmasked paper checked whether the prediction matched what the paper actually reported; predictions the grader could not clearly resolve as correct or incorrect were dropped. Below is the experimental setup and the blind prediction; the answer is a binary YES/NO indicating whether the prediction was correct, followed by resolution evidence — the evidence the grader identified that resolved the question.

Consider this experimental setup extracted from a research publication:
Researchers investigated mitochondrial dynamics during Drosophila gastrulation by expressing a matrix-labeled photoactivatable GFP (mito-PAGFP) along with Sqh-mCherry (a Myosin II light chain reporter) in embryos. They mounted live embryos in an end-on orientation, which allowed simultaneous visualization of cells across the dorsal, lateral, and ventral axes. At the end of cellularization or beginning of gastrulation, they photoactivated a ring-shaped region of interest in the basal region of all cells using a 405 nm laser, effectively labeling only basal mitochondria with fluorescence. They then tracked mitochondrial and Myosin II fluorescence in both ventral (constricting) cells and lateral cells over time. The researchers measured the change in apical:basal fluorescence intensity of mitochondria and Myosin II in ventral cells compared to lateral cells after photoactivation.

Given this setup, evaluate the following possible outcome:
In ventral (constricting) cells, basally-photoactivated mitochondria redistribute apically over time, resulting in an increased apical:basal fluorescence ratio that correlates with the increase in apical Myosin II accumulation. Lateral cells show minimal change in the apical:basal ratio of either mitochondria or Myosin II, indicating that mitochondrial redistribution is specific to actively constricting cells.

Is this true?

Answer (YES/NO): YES